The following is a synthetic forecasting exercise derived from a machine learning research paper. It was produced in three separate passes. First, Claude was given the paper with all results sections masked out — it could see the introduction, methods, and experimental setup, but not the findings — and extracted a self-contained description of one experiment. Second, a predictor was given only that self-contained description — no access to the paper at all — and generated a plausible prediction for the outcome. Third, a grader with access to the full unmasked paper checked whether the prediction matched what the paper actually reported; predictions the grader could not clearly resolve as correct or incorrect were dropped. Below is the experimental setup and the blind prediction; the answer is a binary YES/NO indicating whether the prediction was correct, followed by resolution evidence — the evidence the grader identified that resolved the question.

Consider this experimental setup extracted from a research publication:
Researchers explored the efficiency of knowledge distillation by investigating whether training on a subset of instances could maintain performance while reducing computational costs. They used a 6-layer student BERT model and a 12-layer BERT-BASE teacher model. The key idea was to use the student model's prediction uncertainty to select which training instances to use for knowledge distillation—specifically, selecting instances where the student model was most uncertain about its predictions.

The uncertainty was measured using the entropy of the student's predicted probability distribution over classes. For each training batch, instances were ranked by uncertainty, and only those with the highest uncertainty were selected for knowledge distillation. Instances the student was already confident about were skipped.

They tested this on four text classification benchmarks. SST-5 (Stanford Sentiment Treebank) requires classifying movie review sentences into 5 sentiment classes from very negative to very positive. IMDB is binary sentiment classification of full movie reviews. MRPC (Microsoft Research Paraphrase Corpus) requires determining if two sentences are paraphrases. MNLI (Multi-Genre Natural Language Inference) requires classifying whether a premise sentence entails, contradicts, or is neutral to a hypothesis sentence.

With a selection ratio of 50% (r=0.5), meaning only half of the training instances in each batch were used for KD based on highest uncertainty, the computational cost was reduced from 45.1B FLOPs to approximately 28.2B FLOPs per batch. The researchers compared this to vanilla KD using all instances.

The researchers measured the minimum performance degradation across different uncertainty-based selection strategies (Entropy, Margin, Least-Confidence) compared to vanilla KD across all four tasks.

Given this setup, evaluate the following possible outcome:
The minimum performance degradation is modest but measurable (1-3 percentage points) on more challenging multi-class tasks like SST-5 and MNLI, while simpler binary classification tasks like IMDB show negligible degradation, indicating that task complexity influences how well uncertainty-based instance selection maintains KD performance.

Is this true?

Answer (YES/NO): NO